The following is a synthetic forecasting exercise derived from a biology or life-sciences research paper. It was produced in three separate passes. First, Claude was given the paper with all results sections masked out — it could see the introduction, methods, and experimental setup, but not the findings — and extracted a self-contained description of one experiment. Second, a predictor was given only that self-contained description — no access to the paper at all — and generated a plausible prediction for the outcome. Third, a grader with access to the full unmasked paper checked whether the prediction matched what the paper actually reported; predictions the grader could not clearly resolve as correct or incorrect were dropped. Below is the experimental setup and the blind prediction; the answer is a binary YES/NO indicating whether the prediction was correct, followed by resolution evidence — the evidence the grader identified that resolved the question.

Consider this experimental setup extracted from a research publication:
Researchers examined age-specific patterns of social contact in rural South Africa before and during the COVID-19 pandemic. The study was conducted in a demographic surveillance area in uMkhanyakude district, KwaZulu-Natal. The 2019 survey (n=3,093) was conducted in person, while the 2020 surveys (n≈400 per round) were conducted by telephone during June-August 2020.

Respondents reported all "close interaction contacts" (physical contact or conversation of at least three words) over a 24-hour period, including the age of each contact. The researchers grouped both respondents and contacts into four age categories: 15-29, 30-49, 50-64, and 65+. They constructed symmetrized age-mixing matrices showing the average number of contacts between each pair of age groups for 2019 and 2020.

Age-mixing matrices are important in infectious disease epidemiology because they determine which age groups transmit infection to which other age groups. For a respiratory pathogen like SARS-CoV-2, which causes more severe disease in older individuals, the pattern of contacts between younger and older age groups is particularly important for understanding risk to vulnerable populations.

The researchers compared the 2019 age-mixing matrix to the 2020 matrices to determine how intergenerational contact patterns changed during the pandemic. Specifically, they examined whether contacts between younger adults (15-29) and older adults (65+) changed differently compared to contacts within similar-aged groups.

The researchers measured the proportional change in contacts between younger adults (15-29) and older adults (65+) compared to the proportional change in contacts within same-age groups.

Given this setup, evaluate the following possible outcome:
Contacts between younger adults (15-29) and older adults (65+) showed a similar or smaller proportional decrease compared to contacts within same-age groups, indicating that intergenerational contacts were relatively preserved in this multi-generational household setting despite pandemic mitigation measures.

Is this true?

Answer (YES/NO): YES